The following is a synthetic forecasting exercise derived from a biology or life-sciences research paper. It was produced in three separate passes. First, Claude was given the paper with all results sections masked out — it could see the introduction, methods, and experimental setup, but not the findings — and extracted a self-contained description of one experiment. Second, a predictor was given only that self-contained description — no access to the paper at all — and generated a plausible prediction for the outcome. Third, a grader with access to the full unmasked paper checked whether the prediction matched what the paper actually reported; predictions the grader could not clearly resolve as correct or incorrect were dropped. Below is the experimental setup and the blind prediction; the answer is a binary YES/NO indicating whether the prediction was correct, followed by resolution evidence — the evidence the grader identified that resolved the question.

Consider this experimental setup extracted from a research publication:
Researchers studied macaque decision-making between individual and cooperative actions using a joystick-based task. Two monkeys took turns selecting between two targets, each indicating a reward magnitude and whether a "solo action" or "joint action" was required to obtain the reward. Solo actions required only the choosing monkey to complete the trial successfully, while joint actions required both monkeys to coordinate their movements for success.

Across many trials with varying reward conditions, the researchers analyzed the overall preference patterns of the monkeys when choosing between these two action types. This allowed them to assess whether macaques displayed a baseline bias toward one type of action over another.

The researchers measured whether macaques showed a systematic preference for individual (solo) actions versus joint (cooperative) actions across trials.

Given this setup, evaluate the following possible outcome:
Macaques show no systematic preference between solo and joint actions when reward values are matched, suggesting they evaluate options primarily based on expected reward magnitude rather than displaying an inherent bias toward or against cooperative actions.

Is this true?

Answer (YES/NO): NO